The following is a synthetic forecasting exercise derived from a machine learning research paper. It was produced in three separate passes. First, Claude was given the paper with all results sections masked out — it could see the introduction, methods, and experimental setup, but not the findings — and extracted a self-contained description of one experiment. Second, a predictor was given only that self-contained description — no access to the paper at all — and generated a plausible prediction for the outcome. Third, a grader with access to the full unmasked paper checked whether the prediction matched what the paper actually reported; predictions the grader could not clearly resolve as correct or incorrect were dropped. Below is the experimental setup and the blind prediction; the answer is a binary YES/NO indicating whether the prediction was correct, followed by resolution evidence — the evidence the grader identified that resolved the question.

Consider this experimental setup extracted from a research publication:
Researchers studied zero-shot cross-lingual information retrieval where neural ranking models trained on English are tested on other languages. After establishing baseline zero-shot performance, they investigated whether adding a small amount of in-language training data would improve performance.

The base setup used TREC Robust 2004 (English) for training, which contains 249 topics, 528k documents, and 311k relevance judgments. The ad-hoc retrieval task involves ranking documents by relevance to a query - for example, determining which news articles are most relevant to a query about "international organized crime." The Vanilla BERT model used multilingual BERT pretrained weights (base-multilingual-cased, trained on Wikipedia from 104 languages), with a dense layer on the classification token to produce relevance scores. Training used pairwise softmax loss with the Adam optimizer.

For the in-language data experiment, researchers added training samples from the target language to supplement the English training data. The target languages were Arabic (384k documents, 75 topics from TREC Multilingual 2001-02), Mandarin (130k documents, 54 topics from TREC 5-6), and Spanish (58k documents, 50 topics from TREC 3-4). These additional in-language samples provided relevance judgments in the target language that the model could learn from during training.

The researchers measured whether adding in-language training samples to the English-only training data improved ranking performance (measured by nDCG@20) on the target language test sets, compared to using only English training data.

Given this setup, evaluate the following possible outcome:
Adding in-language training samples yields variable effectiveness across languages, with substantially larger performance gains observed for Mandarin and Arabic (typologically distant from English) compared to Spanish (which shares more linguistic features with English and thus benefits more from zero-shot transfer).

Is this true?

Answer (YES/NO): NO